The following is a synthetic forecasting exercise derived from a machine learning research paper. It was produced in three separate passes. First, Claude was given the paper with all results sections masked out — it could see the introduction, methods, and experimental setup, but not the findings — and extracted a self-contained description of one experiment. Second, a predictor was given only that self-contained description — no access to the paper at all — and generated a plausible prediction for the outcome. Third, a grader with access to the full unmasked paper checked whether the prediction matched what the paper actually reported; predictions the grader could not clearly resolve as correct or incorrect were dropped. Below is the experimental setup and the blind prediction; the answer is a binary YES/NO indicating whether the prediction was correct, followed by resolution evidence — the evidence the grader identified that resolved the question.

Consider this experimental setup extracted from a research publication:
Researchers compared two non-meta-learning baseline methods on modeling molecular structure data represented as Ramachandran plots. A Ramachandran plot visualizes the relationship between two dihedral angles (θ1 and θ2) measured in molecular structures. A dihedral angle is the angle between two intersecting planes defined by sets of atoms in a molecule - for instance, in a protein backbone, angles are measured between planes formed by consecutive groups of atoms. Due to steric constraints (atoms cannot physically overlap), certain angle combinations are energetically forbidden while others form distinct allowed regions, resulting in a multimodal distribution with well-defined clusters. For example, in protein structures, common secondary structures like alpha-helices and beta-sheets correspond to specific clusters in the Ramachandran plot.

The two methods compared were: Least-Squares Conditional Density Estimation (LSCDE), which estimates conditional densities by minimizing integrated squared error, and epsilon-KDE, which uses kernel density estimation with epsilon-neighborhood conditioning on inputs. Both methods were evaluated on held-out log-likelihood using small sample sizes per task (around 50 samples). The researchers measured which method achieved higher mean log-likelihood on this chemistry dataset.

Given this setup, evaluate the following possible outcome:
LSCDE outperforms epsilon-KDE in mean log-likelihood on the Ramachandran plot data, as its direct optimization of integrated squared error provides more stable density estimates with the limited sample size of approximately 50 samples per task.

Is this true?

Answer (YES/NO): YES